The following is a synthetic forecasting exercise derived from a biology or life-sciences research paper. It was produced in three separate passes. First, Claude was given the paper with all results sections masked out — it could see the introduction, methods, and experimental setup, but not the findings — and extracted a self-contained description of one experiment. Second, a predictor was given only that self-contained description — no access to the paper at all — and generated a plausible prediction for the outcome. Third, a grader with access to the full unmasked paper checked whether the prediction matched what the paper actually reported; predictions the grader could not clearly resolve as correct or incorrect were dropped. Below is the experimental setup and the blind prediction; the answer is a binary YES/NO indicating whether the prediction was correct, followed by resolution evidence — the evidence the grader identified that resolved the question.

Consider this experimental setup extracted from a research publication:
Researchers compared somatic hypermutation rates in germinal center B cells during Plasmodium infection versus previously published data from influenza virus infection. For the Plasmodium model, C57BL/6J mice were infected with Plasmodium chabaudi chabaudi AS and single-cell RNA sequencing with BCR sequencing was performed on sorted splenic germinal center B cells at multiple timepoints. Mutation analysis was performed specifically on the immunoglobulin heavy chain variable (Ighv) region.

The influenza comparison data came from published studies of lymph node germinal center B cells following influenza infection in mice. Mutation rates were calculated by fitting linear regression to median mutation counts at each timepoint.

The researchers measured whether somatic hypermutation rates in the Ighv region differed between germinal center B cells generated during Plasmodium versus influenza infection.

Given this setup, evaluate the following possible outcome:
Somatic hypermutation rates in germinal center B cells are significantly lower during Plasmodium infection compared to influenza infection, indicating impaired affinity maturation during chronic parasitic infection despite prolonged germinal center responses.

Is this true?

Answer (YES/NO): NO